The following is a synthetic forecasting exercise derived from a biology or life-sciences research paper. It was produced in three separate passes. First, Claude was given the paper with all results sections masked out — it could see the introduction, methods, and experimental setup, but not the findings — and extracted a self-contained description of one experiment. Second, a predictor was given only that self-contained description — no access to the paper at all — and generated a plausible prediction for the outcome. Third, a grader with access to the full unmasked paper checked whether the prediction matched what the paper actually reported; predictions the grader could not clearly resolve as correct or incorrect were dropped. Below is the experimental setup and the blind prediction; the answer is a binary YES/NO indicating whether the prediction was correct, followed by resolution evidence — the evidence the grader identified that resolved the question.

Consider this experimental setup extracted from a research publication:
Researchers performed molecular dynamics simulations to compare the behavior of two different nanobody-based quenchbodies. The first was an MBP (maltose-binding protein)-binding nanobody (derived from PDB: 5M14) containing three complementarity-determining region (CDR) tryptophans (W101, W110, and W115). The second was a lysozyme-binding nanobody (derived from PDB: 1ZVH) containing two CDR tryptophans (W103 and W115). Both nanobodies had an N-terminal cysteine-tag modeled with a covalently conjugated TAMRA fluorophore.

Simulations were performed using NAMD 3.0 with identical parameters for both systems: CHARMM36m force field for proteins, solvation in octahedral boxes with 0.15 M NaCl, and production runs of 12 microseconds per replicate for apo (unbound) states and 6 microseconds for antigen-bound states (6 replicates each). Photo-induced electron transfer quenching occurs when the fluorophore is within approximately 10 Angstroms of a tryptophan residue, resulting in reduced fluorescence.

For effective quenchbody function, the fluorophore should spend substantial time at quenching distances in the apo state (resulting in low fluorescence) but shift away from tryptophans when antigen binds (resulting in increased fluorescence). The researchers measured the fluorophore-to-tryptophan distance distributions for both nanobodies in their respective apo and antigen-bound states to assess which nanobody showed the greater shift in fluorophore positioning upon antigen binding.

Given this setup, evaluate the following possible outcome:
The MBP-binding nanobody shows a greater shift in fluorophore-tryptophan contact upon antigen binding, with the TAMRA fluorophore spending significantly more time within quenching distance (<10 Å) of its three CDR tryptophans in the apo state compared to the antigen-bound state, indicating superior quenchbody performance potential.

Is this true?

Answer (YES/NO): YES